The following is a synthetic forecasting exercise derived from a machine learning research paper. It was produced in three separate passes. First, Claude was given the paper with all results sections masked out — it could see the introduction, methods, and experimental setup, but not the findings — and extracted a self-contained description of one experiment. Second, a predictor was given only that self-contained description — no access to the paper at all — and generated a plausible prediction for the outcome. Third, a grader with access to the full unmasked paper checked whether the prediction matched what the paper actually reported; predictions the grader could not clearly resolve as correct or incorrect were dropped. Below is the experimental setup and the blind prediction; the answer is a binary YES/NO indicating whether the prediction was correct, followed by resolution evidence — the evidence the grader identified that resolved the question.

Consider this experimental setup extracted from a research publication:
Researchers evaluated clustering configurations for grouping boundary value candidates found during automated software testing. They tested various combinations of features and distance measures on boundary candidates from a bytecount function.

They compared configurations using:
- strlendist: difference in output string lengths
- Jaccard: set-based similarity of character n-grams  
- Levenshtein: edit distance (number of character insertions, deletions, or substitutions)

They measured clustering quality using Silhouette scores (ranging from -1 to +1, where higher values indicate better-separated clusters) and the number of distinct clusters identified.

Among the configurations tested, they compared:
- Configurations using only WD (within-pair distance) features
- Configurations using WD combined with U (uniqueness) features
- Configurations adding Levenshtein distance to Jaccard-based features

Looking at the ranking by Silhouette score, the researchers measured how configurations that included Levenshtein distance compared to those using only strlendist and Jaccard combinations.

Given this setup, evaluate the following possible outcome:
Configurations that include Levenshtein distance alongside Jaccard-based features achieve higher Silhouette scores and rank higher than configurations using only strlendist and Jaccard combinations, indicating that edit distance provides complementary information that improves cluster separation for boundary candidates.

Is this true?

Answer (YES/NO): NO